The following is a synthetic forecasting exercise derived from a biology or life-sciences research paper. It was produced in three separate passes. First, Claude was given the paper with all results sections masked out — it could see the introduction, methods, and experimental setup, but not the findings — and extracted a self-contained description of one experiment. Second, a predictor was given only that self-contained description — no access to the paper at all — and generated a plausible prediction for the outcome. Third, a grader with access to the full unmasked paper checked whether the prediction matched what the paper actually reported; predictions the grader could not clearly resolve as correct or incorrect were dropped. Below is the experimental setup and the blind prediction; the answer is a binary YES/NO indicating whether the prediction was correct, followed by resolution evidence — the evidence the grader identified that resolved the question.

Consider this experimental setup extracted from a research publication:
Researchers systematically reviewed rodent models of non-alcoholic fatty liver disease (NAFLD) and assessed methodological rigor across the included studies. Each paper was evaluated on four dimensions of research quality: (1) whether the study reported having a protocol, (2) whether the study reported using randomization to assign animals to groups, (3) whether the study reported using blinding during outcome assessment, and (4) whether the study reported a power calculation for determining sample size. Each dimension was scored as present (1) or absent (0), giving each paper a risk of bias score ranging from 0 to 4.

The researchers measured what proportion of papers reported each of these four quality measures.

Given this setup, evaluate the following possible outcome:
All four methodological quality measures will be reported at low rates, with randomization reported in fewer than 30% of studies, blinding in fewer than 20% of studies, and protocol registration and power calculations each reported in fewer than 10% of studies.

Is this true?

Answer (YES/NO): NO